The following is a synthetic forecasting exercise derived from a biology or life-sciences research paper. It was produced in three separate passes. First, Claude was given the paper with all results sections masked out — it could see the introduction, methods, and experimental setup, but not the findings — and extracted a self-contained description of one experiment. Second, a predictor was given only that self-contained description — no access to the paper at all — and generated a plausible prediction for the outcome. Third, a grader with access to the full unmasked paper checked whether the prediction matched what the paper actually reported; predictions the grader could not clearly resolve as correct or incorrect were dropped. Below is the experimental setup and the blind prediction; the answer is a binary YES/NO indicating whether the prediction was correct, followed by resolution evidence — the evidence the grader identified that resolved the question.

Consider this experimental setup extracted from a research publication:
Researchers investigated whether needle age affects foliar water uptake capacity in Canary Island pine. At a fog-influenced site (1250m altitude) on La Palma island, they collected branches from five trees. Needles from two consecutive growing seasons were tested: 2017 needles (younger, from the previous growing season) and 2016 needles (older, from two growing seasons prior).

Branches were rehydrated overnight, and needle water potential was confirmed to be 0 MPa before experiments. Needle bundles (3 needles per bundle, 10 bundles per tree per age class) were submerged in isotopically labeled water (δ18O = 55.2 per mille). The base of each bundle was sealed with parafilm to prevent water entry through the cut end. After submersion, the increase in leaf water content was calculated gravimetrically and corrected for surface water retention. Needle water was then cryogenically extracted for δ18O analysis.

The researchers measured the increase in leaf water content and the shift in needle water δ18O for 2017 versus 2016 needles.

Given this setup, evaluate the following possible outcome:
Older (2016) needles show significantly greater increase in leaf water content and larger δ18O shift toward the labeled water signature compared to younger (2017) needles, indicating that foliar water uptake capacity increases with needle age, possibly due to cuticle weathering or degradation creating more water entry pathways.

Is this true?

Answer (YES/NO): NO